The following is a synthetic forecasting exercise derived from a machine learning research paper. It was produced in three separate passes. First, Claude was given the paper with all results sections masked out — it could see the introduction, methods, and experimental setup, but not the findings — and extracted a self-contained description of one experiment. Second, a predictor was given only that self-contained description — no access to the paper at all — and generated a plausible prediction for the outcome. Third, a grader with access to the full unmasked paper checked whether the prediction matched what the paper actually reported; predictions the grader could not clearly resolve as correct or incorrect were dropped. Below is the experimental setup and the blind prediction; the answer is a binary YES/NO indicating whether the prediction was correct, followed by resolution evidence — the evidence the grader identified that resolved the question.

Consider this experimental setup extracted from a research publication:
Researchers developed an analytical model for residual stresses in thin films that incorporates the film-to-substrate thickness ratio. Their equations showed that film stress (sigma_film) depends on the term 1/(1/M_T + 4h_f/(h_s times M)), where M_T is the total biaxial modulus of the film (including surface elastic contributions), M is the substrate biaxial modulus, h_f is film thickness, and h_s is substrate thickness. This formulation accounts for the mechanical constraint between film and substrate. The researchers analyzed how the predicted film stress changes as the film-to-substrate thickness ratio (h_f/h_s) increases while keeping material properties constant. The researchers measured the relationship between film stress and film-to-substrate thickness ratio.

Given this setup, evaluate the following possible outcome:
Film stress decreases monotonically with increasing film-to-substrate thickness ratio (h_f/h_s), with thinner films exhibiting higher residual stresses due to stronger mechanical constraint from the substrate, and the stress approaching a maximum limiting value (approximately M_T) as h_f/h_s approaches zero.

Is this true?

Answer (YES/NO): NO